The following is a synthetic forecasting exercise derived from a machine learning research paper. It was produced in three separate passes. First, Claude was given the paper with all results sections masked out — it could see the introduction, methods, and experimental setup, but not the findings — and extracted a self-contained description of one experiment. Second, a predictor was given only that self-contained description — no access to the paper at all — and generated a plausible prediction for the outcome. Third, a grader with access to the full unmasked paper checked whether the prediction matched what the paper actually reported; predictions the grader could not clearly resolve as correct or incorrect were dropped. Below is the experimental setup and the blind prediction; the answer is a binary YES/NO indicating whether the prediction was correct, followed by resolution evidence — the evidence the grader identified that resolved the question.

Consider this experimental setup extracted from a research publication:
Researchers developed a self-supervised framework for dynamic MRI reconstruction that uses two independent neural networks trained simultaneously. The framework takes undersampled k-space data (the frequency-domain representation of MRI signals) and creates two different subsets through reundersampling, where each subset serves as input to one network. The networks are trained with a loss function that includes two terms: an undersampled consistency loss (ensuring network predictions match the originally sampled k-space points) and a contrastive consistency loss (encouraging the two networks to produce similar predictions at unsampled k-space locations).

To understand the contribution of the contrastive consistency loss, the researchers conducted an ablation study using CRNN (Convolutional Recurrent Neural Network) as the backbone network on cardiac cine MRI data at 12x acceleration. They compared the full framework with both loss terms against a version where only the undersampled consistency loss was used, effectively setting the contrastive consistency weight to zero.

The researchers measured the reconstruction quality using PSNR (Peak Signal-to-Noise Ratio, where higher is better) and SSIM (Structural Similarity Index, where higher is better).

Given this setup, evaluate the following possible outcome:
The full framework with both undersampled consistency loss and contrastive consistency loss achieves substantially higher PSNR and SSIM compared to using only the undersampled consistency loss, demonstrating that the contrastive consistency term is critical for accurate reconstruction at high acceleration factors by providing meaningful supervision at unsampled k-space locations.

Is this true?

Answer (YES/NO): YES